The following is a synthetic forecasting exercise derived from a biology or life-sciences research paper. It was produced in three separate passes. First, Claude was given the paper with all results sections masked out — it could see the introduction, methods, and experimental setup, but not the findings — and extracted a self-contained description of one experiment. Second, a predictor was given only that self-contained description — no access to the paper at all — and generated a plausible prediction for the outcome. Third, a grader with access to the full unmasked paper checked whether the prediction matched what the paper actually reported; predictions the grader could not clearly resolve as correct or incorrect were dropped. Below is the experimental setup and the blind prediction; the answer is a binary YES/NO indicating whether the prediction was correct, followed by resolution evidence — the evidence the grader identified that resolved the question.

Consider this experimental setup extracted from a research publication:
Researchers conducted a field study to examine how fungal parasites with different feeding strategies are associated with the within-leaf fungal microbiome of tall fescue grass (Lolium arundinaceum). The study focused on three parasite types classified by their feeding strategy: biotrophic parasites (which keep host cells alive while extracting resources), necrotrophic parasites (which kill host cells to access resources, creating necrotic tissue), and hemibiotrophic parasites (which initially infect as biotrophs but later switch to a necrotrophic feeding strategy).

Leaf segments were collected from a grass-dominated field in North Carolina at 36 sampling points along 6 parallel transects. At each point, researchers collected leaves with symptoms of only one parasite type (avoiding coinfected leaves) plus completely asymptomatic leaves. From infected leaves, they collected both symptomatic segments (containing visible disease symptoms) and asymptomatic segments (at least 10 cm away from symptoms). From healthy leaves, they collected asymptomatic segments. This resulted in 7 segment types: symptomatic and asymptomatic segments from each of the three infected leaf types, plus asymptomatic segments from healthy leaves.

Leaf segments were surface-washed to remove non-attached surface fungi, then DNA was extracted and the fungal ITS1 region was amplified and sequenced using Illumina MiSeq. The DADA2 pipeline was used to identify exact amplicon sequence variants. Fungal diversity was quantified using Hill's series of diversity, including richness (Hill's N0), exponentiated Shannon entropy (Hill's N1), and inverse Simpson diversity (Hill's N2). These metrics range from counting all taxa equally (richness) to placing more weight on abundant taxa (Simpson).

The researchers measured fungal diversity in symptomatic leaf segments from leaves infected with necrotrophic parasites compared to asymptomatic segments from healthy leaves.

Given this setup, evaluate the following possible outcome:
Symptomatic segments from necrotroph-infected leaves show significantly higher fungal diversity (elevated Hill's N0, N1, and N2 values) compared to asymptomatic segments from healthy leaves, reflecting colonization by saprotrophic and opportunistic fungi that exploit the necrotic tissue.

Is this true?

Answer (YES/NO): NO